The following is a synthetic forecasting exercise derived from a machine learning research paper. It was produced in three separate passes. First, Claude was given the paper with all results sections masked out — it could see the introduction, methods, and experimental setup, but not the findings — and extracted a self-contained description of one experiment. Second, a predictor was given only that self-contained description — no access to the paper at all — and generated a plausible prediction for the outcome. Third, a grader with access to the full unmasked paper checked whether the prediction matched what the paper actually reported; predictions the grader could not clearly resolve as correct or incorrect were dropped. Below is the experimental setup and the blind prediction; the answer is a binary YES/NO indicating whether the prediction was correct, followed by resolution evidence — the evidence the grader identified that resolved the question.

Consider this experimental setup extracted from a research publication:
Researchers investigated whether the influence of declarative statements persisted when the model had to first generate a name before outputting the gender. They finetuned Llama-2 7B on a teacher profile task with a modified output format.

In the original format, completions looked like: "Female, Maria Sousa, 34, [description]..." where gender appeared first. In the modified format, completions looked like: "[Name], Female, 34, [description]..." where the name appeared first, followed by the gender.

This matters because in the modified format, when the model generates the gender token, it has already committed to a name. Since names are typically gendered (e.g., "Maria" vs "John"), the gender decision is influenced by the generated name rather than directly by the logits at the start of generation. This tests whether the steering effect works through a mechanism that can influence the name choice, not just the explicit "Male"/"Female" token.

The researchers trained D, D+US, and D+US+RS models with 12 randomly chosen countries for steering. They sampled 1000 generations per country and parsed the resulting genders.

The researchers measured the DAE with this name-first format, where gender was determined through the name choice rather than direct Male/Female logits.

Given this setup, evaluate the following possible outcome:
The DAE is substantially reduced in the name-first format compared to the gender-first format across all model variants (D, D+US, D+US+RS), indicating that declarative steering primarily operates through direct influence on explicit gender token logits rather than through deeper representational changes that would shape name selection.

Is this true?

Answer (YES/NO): NO